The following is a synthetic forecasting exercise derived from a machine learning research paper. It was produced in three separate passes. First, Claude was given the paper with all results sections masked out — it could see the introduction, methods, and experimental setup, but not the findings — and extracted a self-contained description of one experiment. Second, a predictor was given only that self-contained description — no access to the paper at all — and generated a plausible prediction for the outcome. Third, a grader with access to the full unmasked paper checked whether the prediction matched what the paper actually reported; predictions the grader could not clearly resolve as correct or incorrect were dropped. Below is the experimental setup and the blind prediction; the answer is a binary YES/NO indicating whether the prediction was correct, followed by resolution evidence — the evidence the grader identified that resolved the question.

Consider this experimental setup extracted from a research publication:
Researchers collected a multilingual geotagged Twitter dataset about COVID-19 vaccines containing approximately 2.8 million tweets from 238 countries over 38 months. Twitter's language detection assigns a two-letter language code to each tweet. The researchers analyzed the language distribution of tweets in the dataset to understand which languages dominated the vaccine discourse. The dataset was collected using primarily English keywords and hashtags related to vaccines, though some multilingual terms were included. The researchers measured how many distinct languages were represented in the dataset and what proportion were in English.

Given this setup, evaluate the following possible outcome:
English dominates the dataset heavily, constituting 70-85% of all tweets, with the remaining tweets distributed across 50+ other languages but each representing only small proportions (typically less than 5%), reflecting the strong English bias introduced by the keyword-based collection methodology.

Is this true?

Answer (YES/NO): NO